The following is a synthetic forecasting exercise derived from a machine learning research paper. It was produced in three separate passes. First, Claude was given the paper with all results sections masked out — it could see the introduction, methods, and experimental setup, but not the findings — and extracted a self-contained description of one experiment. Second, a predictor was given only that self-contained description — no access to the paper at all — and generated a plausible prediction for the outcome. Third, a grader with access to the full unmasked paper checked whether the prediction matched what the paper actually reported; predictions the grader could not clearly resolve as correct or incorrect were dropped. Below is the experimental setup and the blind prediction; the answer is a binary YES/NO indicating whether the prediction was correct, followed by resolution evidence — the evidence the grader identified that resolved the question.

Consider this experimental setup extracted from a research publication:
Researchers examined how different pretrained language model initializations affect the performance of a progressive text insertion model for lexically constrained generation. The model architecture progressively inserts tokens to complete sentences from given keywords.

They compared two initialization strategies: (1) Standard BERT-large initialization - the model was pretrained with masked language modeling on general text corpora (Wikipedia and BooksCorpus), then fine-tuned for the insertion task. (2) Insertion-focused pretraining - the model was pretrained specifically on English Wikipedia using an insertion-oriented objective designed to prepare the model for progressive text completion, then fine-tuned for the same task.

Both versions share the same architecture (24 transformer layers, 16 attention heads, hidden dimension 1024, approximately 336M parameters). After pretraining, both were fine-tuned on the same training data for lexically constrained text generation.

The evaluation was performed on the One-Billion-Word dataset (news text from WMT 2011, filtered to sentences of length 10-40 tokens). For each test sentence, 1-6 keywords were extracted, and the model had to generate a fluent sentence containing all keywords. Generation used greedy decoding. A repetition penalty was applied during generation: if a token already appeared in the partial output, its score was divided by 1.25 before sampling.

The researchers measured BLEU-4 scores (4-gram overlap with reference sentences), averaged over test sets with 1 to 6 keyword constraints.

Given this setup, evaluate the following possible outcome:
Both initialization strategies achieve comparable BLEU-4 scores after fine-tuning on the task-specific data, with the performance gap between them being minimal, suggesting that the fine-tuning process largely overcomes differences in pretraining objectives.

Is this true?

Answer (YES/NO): NO